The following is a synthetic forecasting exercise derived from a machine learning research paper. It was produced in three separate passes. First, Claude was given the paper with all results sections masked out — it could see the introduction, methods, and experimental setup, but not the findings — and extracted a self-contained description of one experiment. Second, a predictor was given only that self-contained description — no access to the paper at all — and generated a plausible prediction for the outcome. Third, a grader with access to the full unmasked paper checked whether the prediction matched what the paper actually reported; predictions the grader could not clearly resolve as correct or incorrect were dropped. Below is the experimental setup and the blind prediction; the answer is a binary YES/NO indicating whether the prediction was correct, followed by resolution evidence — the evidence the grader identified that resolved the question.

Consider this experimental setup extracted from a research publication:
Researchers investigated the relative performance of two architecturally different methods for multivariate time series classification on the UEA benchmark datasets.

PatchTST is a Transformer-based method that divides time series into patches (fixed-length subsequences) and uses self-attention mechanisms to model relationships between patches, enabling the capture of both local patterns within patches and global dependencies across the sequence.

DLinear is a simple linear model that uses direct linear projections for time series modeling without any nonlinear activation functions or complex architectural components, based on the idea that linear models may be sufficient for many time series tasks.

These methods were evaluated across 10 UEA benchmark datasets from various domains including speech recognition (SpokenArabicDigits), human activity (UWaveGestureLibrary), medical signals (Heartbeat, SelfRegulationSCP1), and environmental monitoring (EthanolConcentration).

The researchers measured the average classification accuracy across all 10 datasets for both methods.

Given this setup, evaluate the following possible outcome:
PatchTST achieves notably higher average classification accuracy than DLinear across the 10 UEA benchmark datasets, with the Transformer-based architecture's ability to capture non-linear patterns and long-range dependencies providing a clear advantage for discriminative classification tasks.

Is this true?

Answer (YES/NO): YES